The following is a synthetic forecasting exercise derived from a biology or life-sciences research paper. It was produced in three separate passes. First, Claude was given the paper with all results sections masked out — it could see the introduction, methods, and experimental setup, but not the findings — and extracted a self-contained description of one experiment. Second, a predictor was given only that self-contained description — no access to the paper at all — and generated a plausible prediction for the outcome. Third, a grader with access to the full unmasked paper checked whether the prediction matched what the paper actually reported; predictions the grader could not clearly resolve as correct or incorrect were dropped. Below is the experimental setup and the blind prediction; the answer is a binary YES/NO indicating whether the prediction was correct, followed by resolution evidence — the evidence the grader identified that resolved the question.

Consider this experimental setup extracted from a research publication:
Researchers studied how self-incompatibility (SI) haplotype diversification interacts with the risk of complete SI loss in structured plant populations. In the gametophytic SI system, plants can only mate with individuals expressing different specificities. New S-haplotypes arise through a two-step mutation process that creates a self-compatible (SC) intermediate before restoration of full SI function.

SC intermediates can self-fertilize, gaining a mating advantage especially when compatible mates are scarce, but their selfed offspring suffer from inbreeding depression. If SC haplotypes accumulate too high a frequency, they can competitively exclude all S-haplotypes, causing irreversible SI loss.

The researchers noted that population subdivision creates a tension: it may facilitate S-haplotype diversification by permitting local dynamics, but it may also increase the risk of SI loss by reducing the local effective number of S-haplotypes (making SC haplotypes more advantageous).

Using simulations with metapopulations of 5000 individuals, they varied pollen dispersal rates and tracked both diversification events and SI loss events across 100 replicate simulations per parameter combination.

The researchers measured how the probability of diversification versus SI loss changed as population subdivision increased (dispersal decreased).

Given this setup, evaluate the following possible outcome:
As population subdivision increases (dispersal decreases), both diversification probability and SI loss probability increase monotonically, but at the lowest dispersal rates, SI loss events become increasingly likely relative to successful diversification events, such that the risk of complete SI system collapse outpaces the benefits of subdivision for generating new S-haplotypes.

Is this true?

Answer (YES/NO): NO